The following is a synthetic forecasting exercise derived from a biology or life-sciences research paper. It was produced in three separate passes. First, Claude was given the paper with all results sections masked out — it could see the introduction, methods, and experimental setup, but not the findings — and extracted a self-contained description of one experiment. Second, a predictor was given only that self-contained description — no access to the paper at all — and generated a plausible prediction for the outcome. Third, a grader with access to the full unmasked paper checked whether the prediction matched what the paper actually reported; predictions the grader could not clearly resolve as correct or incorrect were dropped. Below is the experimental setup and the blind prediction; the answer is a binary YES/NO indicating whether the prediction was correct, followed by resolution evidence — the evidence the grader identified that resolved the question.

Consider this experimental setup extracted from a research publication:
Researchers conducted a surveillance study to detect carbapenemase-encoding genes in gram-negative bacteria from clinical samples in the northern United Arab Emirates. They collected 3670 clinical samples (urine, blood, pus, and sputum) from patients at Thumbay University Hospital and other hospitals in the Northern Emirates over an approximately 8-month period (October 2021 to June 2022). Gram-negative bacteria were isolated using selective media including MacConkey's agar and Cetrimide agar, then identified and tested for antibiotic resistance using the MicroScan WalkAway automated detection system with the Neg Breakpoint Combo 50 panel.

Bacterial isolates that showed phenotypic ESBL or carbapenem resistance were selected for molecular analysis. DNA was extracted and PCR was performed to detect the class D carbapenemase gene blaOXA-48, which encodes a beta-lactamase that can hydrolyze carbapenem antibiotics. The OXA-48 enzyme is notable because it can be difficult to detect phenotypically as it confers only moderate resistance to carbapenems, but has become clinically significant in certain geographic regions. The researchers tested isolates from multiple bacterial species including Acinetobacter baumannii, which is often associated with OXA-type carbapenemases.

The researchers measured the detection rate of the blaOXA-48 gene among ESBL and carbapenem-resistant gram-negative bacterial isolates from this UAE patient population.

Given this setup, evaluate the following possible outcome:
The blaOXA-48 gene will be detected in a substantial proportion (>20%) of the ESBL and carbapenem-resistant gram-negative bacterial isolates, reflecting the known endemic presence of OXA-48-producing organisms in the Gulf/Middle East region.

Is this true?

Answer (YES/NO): NO